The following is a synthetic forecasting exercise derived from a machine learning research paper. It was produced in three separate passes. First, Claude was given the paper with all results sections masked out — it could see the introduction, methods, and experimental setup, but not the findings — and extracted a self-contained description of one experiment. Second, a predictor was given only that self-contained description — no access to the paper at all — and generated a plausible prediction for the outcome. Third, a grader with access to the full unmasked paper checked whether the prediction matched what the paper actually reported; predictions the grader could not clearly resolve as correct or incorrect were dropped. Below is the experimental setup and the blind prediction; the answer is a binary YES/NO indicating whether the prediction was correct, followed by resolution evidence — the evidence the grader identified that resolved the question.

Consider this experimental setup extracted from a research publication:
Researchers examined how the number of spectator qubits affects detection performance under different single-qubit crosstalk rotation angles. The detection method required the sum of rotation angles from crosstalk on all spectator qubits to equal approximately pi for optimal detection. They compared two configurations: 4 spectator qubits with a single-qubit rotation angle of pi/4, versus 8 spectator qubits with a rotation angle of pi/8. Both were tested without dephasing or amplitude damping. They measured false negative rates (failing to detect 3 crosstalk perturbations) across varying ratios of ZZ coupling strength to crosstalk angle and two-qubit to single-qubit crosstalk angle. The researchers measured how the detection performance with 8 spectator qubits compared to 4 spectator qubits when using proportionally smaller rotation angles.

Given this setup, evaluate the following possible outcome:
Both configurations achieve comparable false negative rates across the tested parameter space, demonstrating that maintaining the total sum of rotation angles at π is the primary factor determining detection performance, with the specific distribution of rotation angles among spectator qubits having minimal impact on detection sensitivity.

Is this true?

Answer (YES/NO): YES